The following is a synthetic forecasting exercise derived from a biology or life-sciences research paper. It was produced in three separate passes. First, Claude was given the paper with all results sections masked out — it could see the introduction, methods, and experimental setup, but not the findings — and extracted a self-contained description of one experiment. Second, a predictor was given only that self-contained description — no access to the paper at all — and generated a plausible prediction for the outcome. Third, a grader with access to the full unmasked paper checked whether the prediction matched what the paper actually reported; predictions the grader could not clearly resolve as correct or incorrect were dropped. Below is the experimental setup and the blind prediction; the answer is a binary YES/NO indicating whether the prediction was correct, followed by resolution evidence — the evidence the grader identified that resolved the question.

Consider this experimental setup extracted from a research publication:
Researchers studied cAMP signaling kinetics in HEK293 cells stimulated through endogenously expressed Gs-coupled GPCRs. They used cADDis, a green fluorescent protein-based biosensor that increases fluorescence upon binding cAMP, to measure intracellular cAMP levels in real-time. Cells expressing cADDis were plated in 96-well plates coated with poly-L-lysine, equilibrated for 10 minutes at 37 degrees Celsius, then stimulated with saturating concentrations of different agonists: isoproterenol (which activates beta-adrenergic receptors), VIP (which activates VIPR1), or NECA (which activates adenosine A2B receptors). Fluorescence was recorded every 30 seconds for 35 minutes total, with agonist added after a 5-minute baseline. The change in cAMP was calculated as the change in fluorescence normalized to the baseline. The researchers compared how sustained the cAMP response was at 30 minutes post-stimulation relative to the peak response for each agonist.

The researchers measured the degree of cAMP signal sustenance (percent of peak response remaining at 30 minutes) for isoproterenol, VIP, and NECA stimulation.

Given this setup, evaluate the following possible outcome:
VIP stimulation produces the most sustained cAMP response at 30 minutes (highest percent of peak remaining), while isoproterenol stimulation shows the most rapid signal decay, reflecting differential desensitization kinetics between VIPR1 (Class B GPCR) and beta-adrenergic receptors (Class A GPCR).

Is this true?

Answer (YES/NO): NO